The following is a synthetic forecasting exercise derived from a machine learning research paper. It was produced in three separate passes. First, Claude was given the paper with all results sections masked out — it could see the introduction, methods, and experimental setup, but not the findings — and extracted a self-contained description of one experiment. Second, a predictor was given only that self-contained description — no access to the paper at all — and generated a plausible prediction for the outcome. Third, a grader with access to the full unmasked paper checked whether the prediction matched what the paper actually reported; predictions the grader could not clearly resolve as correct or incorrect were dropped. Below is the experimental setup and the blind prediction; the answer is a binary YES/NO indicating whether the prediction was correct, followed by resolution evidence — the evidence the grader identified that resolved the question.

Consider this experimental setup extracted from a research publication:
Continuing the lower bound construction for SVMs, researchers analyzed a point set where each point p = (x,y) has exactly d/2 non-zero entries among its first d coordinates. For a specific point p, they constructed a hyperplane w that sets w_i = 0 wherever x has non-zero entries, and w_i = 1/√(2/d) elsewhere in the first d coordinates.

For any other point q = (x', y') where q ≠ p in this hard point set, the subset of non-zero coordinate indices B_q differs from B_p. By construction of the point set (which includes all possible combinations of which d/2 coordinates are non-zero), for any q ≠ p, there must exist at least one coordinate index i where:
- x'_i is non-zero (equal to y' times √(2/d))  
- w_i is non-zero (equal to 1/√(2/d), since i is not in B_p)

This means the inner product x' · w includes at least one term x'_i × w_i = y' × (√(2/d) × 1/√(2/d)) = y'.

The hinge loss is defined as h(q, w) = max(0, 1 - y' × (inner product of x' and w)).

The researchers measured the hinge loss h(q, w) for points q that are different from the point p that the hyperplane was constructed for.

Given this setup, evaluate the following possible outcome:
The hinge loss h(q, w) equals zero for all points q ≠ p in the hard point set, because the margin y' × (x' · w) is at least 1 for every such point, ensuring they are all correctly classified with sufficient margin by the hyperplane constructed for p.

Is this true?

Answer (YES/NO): YES